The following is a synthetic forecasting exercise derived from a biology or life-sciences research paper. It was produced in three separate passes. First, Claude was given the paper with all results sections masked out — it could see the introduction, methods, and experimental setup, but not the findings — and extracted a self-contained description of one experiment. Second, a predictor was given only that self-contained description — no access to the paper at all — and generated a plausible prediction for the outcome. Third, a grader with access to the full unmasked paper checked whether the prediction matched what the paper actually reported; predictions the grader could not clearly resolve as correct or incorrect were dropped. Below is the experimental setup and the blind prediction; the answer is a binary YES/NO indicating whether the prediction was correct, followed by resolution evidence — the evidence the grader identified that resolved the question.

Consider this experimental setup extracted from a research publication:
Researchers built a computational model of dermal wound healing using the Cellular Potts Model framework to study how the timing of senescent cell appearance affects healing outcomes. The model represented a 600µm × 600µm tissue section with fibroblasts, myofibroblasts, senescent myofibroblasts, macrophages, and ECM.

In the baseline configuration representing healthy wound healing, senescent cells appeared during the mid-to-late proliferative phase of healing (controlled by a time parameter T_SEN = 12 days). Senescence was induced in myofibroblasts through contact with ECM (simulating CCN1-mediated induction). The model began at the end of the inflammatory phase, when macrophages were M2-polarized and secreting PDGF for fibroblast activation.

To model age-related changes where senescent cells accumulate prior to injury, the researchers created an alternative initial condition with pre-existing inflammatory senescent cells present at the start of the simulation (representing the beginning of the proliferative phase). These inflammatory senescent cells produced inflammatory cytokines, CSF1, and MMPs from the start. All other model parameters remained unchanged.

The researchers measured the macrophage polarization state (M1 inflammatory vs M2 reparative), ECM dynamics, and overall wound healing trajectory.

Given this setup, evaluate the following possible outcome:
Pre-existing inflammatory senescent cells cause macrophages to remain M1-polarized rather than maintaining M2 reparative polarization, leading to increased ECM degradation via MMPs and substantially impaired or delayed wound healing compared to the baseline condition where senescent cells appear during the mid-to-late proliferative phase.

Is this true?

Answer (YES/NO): YES